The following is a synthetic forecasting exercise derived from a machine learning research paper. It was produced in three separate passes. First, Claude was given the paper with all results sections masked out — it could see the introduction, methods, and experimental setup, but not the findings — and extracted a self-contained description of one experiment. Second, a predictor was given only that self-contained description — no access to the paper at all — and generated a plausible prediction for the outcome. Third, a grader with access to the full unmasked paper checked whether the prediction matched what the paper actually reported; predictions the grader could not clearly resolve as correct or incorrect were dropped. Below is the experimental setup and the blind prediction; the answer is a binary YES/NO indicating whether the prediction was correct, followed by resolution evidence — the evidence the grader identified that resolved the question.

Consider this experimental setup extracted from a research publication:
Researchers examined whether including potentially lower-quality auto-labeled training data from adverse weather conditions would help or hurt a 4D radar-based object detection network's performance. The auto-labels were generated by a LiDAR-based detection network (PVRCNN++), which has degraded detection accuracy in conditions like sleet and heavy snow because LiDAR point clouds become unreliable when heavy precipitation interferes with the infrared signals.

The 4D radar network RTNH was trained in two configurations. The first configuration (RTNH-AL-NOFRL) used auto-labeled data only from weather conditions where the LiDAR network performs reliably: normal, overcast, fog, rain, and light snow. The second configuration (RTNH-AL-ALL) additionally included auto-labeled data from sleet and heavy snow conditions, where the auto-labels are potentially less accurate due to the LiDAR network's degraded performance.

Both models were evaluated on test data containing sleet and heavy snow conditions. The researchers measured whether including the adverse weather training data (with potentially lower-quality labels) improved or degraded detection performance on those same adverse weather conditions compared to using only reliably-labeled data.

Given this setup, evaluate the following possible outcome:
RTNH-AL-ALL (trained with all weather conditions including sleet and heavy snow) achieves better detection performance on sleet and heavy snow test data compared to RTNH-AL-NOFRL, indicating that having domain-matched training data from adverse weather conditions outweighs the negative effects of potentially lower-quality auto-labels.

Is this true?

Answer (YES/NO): YES